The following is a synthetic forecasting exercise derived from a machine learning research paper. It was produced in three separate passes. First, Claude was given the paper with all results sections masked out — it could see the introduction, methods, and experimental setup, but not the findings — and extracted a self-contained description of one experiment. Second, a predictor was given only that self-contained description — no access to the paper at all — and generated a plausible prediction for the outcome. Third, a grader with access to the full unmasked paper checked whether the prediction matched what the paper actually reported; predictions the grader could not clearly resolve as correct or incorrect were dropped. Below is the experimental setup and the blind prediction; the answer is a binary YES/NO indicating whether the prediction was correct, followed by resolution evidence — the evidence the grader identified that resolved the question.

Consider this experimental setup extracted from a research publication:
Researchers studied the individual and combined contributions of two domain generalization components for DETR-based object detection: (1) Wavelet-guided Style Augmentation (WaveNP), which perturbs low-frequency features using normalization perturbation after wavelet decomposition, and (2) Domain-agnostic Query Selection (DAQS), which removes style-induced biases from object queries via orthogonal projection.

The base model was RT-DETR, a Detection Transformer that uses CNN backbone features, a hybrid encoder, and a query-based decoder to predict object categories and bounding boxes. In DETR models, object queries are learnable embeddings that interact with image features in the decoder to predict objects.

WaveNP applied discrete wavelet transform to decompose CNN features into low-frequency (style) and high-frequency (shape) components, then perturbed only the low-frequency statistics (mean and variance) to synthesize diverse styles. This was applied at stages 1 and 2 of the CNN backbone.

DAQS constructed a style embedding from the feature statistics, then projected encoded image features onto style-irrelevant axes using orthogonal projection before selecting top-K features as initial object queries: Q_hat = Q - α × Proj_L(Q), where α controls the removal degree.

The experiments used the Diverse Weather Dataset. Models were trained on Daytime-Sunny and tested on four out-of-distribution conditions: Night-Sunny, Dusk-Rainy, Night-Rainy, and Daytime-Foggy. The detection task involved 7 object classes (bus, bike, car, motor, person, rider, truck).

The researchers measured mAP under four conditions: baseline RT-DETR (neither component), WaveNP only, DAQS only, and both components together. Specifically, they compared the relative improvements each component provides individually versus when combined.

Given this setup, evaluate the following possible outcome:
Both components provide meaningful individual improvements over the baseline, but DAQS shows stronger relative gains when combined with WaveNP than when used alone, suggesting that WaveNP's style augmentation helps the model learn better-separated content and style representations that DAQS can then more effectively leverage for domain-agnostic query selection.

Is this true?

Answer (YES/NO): NO